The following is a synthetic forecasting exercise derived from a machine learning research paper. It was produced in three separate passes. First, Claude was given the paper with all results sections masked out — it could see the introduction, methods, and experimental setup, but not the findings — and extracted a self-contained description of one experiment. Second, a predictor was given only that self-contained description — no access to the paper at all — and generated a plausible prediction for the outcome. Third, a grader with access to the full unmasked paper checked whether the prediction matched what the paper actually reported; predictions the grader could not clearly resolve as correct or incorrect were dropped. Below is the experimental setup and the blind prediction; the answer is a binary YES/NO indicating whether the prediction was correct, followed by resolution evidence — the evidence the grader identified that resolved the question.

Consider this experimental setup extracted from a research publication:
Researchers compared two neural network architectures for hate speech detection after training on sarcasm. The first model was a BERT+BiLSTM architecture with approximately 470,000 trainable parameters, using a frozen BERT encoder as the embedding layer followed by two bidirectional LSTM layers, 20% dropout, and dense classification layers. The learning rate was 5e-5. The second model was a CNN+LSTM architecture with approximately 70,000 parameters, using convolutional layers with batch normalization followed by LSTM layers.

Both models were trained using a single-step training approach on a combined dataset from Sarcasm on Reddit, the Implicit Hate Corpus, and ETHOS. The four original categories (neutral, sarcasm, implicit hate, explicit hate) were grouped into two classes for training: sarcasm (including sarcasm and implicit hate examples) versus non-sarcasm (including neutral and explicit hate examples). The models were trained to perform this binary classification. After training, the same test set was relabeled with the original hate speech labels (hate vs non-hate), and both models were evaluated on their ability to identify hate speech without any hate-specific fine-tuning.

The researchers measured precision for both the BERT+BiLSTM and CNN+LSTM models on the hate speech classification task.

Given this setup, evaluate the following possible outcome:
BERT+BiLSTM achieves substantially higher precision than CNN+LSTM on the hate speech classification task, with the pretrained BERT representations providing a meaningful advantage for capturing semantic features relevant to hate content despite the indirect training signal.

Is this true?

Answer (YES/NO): YES